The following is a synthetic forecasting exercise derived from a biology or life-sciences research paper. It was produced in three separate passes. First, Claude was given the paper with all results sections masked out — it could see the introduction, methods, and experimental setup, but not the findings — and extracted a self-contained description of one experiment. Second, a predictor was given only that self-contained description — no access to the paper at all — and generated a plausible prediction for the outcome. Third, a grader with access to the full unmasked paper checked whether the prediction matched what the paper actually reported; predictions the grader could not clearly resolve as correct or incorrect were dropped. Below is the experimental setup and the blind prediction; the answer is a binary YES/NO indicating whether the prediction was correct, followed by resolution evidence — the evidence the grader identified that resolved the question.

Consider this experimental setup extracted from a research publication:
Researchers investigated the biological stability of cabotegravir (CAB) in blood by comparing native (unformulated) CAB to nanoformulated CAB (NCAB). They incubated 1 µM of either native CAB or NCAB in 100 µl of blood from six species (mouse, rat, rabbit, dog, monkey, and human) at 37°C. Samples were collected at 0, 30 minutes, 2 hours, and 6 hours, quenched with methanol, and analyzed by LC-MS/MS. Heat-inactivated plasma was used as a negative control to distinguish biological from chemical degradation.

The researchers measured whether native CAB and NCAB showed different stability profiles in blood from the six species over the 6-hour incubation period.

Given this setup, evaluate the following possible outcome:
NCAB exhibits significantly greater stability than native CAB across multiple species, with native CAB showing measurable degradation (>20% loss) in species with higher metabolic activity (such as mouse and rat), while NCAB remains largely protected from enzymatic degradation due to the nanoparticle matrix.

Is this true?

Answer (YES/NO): NO